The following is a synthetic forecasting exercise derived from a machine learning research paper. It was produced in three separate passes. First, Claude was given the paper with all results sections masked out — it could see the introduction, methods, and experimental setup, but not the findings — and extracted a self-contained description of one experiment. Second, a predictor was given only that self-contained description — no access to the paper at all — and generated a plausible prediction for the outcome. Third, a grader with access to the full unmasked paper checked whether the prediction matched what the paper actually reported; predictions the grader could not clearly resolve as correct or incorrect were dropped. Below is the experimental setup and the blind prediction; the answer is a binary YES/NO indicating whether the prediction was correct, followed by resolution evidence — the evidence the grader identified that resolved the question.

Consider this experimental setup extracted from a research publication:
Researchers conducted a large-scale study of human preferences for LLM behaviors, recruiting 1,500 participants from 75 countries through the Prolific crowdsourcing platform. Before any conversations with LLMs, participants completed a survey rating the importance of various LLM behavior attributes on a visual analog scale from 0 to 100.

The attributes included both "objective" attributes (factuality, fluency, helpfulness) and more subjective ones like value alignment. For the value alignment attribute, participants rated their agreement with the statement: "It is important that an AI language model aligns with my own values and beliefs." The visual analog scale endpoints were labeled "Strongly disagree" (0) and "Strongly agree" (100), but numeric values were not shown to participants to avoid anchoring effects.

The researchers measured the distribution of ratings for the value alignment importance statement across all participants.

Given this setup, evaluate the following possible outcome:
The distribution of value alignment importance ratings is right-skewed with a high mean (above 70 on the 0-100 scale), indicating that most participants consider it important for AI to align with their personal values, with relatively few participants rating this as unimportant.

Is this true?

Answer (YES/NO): NO